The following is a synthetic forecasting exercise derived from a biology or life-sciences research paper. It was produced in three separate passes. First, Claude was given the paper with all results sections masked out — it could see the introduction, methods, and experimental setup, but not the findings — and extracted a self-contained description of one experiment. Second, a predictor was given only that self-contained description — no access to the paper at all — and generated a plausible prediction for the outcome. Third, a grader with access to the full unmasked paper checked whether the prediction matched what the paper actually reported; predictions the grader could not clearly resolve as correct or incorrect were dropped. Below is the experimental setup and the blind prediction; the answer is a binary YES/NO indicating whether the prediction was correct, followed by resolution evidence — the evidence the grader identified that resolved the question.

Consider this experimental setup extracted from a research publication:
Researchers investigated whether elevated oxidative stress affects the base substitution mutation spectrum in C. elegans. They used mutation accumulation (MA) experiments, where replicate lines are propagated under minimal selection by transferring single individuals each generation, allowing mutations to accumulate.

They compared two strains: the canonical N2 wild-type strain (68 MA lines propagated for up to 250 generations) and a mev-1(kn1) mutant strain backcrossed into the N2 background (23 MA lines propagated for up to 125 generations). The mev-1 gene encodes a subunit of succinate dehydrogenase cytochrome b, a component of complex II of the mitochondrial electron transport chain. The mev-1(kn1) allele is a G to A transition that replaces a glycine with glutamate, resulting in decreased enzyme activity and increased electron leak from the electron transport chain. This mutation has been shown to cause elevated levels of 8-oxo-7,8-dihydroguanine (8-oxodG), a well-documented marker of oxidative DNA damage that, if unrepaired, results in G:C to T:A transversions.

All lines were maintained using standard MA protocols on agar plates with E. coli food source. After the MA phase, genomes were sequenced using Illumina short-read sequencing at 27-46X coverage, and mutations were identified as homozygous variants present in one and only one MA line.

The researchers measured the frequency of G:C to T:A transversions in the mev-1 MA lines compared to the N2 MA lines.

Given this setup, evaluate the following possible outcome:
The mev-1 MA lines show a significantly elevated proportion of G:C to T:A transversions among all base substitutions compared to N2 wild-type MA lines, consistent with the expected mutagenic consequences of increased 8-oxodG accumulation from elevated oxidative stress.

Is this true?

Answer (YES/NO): NO